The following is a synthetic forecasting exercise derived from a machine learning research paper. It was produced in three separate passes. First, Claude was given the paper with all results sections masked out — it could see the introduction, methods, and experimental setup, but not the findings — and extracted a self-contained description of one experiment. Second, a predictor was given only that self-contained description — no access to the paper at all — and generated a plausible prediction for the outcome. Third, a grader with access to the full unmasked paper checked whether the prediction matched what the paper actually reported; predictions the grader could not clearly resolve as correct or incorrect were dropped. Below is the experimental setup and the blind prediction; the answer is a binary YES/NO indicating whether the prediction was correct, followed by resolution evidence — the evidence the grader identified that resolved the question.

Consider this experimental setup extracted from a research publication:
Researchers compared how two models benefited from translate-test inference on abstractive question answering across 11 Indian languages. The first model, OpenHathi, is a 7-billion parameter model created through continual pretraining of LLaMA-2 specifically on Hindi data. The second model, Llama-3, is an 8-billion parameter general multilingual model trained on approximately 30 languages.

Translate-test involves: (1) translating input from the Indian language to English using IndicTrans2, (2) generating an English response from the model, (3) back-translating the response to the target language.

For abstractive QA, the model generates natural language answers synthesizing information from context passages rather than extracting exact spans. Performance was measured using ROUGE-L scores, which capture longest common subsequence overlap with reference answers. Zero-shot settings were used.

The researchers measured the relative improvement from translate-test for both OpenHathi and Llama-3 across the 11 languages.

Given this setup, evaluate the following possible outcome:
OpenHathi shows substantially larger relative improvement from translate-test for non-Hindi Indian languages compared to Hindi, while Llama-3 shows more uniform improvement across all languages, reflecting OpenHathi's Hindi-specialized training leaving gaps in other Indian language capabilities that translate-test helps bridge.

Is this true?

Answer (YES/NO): NO